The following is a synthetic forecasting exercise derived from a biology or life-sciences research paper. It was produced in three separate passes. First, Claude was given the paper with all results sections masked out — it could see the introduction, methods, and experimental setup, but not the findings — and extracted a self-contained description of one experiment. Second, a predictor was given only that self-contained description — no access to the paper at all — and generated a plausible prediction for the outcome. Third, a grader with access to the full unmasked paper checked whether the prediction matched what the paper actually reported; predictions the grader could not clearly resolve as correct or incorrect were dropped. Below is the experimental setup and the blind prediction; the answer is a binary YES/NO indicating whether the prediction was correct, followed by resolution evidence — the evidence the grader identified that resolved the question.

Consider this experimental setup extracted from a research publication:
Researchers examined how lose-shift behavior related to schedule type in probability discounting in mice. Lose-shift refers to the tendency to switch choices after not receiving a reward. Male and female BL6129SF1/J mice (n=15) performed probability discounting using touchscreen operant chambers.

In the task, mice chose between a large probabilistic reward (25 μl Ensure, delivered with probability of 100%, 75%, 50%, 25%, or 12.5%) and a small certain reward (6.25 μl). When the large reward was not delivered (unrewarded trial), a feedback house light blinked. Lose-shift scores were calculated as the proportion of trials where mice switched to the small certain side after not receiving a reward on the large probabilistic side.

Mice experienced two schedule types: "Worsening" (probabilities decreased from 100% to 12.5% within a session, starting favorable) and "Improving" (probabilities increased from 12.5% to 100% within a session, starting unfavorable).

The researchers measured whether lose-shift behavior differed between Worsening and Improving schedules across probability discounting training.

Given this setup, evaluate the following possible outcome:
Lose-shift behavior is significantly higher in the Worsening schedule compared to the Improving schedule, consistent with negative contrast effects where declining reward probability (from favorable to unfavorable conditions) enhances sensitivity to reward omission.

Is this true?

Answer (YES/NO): NO